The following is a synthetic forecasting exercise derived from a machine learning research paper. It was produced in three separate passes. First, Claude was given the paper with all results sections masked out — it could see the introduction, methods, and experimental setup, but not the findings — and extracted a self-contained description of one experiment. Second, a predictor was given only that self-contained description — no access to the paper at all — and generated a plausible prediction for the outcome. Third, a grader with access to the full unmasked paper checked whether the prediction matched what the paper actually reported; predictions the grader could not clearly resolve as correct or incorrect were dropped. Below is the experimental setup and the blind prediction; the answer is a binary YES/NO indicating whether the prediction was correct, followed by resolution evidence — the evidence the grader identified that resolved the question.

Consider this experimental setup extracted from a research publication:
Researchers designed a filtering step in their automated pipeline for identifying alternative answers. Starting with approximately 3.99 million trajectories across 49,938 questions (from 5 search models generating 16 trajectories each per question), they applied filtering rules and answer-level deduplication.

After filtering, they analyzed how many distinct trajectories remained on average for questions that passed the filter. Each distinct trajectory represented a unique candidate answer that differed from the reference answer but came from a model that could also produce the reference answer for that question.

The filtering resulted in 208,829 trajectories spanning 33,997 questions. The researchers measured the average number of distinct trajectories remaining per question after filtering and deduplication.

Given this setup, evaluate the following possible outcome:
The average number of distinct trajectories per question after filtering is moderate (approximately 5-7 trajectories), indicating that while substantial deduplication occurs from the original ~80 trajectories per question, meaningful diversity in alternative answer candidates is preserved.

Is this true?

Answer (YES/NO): YES